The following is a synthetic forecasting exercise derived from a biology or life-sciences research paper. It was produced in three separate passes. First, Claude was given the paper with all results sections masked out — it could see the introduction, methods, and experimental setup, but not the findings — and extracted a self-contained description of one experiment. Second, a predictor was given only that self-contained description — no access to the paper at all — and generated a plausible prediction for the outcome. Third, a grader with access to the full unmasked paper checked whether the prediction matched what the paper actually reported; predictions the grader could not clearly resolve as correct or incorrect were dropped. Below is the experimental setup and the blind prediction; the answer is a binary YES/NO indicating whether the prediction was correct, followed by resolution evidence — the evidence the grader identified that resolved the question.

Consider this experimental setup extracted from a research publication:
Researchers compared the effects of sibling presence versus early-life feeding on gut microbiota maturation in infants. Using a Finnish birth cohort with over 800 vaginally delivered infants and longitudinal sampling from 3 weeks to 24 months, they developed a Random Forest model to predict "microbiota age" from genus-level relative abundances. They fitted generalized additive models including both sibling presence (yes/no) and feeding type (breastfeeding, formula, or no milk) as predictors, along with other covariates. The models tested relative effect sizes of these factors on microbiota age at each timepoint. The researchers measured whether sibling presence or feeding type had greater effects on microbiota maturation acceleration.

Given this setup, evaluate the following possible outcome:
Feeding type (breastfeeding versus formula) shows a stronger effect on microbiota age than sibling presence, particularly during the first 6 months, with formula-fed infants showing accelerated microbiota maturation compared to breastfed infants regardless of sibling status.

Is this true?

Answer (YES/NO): NO